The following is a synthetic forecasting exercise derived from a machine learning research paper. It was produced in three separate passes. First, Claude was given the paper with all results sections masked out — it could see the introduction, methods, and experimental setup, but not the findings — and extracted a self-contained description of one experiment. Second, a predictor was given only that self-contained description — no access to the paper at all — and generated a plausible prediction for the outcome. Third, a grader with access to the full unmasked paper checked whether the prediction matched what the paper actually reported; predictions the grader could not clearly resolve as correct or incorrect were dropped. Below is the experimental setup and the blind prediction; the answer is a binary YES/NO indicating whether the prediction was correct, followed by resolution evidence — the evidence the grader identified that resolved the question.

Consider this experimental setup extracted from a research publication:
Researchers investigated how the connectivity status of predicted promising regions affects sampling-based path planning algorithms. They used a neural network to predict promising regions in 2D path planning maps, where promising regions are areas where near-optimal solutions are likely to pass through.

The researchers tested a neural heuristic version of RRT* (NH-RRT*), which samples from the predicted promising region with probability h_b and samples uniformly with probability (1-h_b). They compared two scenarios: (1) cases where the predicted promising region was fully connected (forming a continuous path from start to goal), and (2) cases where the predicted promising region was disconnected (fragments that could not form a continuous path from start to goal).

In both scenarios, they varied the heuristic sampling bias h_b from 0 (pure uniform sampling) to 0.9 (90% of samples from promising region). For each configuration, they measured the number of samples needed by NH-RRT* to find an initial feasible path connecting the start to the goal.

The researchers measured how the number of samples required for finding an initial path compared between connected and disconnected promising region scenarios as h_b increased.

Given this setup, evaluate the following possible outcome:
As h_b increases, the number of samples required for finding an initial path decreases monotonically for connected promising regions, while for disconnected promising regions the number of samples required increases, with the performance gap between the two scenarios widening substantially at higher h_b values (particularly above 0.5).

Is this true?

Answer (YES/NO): YES